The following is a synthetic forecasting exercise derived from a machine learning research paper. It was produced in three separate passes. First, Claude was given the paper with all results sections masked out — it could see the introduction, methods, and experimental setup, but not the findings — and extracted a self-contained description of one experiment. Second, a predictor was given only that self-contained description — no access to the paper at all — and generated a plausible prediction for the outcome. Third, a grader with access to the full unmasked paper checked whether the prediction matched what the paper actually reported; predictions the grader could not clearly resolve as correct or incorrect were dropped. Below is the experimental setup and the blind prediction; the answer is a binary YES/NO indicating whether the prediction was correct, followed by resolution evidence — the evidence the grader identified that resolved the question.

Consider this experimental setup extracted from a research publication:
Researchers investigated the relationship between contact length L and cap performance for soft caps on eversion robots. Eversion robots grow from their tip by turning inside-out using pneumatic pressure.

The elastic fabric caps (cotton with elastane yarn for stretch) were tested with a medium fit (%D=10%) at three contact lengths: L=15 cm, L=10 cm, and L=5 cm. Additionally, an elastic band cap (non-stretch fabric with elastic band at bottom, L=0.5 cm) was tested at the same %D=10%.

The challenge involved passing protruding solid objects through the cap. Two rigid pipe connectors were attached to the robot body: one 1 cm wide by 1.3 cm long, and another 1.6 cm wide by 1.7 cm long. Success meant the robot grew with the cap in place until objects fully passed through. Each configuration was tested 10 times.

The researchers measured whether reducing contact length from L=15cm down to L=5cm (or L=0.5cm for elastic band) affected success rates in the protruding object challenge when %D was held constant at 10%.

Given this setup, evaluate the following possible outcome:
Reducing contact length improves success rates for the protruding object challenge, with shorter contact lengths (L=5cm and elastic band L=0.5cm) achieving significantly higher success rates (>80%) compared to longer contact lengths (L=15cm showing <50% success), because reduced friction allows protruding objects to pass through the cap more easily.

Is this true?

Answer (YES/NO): NO